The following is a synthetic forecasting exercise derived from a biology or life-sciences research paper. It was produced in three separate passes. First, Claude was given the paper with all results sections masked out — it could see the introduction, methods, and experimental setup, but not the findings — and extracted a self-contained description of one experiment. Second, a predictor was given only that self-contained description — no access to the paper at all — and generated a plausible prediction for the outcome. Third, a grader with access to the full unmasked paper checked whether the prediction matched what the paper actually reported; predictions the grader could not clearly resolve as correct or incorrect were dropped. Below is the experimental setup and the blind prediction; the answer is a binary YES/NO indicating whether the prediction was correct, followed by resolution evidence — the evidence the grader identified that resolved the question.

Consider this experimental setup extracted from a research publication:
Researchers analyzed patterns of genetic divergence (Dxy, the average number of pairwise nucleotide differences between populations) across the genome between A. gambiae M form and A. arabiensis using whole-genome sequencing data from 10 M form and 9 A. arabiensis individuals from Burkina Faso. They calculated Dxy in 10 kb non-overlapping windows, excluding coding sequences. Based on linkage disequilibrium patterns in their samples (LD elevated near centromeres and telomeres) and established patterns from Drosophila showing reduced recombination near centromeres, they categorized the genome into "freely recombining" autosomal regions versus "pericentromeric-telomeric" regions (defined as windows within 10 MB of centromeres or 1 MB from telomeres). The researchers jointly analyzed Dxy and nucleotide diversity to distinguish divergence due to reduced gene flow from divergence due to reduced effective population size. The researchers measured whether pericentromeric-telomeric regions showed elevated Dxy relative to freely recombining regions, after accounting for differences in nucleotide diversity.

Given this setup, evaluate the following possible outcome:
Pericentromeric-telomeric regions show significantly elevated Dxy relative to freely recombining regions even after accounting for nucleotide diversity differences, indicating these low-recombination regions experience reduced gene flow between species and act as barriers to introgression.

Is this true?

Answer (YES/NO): NO